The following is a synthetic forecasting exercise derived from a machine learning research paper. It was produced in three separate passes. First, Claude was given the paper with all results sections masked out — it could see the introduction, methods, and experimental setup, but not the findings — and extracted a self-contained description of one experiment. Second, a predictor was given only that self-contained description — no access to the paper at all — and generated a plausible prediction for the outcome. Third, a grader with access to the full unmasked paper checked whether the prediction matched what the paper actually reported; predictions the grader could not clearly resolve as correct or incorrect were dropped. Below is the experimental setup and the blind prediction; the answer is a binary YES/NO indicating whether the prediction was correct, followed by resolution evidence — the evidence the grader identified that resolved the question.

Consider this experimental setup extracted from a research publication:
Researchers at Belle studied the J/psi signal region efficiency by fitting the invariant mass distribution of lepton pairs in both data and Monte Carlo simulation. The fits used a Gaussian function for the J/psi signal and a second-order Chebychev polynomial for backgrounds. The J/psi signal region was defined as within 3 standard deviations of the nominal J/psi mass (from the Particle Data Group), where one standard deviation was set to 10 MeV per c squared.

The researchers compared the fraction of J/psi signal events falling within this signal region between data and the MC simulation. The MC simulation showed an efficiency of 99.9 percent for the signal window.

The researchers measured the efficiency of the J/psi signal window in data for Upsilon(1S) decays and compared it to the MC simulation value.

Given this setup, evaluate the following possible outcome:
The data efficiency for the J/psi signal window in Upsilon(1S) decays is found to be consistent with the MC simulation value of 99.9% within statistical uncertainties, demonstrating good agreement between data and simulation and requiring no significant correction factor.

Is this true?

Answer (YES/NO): NO